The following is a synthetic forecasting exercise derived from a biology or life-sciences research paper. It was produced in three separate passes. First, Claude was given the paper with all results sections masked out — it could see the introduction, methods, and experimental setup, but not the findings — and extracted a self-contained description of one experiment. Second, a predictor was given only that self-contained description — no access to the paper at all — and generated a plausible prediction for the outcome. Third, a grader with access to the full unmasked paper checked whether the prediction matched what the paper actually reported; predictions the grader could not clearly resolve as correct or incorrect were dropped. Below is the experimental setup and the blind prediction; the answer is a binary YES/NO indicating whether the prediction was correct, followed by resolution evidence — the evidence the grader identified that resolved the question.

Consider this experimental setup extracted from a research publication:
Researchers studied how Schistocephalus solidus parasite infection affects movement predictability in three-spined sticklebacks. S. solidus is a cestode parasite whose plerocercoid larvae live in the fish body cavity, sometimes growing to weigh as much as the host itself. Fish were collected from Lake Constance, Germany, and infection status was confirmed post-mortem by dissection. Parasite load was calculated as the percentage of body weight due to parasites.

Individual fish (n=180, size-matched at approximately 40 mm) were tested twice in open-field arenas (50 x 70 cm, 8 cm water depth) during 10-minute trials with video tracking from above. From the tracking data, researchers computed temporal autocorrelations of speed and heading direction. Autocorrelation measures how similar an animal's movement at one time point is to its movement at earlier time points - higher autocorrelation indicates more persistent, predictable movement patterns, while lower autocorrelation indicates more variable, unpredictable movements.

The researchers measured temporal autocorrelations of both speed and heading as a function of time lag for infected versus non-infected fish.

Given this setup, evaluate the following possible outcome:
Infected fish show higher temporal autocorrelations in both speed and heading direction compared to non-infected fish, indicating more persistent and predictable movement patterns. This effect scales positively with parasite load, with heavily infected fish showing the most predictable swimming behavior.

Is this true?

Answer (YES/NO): YES